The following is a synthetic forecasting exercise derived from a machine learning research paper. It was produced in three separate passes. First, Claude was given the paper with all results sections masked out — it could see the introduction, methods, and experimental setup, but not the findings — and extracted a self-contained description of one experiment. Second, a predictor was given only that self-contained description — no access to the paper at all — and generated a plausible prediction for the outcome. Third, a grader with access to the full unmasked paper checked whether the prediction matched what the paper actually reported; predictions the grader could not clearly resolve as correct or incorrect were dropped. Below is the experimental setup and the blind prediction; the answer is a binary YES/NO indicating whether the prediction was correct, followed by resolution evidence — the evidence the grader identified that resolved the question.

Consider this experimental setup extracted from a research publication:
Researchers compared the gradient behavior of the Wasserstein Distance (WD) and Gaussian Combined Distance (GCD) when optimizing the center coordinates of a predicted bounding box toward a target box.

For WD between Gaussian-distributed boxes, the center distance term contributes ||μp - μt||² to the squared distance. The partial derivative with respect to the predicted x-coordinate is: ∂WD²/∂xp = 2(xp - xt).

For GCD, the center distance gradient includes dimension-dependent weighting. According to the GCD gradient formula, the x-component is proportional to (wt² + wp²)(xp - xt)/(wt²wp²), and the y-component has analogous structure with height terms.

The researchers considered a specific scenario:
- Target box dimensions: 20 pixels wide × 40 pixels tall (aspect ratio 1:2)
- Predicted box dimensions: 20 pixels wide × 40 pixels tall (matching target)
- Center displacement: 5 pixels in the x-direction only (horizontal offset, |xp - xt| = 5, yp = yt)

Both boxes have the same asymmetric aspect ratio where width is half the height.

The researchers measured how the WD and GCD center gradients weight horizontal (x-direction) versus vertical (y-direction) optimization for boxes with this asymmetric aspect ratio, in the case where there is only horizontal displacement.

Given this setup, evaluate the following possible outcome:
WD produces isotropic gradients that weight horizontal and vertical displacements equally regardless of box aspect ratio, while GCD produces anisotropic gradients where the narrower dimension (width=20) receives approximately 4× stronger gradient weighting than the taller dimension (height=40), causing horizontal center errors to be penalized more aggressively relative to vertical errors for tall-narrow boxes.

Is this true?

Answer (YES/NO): YES